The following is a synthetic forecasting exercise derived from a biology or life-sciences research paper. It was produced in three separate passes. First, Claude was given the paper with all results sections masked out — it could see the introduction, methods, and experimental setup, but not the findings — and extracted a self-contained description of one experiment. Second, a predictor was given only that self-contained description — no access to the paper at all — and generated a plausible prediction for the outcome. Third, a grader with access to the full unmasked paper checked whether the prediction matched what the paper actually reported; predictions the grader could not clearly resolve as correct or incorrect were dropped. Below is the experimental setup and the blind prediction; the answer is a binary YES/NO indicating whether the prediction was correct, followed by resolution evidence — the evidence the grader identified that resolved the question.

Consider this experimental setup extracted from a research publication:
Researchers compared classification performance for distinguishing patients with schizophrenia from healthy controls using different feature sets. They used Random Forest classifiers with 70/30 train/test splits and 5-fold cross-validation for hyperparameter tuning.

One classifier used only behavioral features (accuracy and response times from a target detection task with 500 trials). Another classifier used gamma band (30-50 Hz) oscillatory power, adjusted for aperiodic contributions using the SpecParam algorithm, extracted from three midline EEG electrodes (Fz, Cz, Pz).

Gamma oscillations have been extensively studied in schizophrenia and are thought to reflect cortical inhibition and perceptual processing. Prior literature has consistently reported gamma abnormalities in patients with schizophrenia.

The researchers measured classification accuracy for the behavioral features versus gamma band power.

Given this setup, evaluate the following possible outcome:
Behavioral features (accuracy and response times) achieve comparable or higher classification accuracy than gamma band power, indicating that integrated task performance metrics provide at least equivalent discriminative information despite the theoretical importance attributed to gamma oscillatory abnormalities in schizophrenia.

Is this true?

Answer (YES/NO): YES